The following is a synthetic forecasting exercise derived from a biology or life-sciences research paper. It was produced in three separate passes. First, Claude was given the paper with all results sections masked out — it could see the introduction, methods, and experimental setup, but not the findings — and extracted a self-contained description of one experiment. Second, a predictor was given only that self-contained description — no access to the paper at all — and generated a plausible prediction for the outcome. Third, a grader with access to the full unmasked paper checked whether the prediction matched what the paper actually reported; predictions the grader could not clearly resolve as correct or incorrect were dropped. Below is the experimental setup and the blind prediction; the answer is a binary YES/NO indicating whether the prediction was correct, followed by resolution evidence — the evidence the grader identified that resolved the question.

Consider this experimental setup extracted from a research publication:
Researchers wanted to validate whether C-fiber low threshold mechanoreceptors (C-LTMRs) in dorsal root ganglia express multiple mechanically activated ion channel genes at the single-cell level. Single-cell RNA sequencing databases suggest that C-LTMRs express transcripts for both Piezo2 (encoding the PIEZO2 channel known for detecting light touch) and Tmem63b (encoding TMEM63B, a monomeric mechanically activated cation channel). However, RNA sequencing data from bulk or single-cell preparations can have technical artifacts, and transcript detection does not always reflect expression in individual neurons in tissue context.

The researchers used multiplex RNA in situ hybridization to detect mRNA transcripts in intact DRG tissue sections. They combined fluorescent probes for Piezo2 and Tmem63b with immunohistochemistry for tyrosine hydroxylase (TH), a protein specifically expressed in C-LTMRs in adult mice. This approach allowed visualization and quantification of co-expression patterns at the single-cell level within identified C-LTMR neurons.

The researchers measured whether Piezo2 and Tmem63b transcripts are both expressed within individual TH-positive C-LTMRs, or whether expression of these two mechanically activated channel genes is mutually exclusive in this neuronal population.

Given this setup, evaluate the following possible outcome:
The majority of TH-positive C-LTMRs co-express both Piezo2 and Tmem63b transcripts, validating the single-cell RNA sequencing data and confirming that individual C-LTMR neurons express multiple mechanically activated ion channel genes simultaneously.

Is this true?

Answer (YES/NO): YES